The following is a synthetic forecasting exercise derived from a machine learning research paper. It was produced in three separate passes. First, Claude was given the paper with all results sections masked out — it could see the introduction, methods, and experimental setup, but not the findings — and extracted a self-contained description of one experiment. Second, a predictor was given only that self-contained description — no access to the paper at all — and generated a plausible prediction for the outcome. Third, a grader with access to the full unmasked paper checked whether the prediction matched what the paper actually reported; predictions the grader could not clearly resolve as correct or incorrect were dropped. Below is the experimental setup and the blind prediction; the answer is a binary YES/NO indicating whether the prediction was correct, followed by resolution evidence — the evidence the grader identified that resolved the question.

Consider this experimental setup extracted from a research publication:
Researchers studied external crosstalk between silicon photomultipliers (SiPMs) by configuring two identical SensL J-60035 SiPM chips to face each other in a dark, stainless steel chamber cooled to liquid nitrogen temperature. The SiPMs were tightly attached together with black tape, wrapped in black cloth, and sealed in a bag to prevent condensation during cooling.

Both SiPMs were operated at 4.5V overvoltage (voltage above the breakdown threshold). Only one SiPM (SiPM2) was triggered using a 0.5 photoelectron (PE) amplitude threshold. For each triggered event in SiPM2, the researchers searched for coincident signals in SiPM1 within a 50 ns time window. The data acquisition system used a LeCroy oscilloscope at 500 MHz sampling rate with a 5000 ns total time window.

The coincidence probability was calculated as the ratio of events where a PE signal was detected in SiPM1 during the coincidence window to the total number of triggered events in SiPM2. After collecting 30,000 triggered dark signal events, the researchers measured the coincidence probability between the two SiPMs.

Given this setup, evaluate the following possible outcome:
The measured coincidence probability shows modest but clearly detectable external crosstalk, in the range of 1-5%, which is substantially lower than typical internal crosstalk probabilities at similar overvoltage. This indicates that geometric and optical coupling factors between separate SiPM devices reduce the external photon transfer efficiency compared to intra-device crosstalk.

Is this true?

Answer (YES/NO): NO